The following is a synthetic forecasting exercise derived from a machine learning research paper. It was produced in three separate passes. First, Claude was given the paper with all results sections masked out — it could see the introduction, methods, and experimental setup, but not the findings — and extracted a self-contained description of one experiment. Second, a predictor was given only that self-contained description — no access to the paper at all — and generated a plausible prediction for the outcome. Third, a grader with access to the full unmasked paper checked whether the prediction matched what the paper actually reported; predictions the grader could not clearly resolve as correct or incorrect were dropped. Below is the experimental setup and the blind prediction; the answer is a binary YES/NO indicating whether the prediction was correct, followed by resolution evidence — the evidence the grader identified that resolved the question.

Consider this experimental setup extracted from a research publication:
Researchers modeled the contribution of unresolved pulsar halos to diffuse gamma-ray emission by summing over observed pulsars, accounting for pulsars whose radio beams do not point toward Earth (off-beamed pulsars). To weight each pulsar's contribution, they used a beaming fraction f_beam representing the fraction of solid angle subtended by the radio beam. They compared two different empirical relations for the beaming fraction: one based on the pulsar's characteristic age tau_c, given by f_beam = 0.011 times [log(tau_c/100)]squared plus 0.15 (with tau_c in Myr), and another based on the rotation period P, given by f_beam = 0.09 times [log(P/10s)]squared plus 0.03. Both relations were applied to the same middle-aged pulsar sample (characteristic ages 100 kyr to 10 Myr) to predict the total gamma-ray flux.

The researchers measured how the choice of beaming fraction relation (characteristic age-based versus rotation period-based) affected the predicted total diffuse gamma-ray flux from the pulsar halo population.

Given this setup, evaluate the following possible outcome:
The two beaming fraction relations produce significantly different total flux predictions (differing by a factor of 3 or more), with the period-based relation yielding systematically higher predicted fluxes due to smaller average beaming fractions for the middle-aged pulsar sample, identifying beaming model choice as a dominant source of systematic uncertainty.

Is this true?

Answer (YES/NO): NO